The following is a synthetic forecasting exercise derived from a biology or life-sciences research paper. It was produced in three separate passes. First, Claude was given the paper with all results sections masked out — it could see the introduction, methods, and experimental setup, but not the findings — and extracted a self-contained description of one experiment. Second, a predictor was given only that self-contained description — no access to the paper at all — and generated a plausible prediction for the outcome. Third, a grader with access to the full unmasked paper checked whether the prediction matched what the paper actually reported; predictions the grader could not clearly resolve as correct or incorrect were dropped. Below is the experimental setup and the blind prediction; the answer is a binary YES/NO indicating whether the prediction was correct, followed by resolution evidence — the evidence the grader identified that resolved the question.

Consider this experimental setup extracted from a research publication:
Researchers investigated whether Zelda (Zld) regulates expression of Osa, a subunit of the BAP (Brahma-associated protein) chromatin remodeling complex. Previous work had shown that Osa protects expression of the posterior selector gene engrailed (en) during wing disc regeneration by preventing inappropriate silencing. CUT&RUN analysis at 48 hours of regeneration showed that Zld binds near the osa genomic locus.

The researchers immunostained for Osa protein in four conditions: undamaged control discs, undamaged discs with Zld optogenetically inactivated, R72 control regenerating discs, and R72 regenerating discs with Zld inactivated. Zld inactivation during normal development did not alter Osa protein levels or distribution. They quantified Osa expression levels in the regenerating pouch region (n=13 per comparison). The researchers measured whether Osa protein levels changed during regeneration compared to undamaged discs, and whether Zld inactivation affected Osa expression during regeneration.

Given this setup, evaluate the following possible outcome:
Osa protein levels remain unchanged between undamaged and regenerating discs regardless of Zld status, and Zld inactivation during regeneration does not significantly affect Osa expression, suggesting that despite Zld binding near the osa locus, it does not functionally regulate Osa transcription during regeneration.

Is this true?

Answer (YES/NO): NO